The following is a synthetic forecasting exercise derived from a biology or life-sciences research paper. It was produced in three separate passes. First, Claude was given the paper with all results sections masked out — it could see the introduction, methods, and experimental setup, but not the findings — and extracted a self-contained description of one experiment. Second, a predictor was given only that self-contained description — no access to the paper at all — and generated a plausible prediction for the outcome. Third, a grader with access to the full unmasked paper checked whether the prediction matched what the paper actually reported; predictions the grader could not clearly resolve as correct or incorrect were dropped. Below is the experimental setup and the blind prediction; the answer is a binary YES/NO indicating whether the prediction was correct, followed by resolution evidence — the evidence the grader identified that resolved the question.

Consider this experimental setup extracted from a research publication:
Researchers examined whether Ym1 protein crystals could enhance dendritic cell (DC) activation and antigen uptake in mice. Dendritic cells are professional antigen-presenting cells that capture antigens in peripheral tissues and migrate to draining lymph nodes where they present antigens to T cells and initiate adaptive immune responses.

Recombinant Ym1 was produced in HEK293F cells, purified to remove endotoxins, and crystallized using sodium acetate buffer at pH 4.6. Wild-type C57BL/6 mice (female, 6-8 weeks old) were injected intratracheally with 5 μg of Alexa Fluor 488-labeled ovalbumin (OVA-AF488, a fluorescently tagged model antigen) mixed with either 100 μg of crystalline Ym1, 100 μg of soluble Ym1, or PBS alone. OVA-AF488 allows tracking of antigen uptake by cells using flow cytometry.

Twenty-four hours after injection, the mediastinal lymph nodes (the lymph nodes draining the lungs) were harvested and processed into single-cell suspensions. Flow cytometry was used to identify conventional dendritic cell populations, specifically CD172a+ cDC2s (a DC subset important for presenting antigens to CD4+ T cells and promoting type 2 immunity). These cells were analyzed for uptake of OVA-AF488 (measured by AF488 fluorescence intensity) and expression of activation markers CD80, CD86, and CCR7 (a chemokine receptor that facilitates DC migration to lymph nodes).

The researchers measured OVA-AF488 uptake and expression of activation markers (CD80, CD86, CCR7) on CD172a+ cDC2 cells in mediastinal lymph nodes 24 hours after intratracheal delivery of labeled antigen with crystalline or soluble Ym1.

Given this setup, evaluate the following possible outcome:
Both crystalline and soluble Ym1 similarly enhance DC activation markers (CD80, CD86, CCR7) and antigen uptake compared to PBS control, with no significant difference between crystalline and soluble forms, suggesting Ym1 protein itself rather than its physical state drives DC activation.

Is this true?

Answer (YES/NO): NO